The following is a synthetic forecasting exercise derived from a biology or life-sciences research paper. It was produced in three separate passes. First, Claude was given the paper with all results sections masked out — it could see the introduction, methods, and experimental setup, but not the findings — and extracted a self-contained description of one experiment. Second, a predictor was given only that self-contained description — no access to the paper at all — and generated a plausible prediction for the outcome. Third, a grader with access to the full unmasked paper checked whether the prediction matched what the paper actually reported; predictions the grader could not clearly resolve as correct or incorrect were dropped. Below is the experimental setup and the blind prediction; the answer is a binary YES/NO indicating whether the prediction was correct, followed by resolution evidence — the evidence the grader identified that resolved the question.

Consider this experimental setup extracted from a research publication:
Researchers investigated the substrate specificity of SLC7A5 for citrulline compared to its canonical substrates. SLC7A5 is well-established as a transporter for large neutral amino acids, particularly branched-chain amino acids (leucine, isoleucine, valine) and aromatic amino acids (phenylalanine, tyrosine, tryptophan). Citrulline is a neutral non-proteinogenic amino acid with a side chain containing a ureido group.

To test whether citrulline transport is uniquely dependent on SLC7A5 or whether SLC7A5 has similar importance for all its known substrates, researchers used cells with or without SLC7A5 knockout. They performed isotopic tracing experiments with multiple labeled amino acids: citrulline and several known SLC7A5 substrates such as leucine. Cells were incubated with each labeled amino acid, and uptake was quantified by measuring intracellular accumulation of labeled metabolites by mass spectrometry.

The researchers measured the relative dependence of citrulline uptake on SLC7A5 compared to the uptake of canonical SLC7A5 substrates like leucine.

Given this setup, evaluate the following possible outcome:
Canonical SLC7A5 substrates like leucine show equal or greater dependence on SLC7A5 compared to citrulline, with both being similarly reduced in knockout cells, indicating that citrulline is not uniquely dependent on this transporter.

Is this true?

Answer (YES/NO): NO